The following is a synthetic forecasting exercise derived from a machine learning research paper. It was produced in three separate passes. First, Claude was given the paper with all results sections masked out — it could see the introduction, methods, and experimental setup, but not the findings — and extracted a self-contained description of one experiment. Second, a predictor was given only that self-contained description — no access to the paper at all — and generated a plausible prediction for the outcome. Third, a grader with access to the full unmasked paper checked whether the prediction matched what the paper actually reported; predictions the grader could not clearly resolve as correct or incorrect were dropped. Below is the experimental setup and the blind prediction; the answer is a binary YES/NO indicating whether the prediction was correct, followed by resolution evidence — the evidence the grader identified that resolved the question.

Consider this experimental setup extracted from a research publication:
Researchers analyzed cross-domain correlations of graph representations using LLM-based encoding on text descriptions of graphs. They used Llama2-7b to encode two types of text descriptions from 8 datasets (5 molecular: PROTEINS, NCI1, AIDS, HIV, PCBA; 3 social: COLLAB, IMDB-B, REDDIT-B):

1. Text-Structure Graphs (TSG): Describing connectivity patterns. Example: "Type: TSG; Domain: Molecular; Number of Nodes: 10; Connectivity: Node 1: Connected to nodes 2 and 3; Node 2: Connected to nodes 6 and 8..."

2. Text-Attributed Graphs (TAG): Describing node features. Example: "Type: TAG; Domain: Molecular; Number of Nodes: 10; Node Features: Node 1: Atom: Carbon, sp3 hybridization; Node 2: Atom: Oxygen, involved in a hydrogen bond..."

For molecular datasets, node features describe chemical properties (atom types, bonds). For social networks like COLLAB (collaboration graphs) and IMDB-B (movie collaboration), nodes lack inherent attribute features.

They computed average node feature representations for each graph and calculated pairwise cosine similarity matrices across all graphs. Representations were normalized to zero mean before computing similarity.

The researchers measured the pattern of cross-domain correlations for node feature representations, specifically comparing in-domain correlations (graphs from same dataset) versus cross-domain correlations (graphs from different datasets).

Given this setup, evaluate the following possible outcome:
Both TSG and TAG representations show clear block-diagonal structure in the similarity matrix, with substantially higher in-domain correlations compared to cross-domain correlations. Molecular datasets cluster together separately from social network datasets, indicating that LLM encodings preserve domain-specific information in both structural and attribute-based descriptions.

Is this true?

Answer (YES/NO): NO